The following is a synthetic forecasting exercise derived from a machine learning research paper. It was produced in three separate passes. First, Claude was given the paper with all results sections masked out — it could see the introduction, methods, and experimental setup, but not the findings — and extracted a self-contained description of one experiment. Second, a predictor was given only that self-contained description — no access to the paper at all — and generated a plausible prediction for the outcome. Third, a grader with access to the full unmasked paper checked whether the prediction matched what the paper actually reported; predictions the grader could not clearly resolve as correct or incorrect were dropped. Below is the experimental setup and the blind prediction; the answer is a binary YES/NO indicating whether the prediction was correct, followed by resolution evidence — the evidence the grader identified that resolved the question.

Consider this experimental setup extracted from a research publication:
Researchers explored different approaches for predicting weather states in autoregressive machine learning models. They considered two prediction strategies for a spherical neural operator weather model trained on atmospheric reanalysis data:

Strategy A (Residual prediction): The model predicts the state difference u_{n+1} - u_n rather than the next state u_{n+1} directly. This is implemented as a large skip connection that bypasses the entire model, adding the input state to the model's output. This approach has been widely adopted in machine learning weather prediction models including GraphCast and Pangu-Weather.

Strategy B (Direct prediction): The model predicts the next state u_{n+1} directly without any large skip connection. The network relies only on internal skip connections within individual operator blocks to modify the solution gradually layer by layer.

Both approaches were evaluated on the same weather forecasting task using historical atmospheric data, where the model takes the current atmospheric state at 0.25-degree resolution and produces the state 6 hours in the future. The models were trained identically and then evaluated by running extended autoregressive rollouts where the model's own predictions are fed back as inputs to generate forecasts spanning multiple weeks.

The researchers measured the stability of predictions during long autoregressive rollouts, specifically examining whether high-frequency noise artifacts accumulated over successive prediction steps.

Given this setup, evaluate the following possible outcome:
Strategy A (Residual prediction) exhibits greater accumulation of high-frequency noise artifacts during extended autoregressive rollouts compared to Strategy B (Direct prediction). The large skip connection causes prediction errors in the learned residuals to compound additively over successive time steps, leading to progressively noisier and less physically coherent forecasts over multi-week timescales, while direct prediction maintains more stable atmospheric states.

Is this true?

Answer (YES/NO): YES